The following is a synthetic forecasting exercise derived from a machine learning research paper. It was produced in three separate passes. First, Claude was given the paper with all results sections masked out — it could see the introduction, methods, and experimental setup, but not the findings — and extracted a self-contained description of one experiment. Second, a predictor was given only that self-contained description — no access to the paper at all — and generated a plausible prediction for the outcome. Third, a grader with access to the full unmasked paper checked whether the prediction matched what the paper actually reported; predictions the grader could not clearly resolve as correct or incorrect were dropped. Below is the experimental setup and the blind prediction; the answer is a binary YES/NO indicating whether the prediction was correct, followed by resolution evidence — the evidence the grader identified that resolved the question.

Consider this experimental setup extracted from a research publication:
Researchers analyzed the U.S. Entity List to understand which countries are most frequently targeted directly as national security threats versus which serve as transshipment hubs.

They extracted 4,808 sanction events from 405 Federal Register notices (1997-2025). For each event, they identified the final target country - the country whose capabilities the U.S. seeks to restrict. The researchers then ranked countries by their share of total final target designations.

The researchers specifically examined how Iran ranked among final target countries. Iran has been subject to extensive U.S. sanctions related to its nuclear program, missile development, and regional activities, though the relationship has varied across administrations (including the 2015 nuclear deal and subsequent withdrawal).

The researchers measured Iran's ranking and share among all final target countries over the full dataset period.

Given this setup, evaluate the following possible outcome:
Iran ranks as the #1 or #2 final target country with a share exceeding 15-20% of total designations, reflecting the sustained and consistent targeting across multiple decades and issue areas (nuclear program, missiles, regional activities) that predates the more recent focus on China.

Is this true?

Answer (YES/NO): NO